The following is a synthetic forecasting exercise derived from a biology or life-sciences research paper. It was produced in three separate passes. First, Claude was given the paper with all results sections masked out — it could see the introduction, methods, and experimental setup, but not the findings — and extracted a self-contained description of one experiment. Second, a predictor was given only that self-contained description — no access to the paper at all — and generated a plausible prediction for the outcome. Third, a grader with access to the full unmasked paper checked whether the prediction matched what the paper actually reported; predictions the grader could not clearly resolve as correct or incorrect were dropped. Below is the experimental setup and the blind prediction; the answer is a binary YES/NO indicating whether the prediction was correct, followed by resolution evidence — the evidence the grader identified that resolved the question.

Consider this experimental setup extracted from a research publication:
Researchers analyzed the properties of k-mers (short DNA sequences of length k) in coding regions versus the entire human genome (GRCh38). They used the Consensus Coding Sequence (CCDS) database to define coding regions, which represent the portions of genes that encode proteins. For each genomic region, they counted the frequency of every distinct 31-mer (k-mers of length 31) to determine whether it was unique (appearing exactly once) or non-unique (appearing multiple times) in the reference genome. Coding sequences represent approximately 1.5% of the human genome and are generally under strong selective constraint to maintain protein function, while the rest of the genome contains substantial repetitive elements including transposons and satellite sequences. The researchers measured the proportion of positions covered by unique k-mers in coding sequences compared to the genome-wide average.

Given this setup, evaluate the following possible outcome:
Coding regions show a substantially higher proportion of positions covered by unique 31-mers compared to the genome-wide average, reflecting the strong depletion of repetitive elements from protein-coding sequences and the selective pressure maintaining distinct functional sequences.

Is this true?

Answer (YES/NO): YES